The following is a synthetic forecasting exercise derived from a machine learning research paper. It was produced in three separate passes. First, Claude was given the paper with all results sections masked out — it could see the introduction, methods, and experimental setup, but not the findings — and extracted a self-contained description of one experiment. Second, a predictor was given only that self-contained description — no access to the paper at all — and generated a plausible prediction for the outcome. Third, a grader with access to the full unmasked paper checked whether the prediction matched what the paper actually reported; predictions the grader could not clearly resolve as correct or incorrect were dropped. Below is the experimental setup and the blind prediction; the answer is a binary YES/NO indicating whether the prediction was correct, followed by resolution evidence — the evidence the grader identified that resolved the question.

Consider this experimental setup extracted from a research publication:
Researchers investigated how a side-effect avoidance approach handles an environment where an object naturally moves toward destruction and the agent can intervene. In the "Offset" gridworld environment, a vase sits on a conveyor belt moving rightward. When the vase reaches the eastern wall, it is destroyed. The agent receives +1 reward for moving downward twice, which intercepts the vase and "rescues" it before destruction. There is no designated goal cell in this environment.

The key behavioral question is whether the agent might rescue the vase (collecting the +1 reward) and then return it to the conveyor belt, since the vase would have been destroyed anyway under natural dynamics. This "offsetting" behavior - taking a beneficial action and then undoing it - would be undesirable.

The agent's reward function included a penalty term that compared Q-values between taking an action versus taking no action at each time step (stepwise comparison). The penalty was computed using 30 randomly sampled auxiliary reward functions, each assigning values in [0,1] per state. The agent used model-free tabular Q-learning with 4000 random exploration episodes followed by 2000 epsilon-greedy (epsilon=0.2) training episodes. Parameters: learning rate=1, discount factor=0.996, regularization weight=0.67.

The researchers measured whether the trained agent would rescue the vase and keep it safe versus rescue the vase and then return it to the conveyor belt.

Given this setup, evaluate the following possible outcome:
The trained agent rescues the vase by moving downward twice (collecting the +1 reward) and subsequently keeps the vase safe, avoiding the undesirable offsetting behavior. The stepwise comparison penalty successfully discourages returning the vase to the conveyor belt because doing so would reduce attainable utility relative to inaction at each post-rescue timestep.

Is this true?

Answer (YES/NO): YES